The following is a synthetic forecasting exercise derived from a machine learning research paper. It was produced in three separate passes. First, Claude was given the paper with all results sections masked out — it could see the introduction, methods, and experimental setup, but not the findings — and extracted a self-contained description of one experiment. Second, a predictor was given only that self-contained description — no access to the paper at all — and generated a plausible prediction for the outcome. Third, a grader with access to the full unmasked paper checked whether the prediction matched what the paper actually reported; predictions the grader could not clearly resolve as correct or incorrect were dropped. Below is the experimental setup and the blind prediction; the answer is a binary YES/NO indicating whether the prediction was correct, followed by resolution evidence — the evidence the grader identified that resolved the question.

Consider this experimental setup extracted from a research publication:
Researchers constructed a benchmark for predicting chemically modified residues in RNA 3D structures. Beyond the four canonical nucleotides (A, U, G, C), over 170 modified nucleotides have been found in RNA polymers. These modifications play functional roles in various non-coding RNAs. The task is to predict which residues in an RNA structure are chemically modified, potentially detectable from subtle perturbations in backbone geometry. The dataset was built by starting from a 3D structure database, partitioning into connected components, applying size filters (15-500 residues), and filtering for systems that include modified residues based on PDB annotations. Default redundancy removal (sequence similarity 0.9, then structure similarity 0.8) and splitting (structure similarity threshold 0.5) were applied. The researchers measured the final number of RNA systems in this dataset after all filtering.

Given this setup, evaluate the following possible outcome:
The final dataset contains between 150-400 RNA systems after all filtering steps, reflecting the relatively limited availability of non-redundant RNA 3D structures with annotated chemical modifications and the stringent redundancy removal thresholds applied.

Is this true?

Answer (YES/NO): YES